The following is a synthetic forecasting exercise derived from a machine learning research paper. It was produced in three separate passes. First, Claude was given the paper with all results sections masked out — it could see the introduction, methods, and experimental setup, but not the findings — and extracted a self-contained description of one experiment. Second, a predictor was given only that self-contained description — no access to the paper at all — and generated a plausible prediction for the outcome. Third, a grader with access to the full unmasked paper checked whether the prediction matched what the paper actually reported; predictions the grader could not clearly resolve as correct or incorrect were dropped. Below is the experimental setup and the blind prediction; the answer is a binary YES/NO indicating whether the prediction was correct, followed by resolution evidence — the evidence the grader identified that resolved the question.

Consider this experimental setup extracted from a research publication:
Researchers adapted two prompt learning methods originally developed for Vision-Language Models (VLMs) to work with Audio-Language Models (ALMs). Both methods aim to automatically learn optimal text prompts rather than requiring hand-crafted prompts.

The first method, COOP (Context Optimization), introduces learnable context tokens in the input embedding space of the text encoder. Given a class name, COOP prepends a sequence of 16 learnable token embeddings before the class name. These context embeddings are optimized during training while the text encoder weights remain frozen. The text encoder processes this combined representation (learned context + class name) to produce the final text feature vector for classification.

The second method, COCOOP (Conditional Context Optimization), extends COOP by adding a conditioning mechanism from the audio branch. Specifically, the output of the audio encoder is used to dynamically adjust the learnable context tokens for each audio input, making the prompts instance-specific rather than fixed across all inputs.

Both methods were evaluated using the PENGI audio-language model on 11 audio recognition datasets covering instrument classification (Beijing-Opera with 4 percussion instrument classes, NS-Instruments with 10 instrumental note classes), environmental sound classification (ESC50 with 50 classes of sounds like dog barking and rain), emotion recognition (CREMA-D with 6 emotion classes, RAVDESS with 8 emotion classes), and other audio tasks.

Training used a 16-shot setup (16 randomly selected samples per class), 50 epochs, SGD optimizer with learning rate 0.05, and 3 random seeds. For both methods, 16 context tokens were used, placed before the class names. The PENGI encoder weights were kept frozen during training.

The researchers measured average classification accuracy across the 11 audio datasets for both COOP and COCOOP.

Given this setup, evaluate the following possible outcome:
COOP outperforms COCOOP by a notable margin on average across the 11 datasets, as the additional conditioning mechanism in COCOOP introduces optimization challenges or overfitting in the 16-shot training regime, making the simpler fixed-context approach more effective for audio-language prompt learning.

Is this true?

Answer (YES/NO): NO